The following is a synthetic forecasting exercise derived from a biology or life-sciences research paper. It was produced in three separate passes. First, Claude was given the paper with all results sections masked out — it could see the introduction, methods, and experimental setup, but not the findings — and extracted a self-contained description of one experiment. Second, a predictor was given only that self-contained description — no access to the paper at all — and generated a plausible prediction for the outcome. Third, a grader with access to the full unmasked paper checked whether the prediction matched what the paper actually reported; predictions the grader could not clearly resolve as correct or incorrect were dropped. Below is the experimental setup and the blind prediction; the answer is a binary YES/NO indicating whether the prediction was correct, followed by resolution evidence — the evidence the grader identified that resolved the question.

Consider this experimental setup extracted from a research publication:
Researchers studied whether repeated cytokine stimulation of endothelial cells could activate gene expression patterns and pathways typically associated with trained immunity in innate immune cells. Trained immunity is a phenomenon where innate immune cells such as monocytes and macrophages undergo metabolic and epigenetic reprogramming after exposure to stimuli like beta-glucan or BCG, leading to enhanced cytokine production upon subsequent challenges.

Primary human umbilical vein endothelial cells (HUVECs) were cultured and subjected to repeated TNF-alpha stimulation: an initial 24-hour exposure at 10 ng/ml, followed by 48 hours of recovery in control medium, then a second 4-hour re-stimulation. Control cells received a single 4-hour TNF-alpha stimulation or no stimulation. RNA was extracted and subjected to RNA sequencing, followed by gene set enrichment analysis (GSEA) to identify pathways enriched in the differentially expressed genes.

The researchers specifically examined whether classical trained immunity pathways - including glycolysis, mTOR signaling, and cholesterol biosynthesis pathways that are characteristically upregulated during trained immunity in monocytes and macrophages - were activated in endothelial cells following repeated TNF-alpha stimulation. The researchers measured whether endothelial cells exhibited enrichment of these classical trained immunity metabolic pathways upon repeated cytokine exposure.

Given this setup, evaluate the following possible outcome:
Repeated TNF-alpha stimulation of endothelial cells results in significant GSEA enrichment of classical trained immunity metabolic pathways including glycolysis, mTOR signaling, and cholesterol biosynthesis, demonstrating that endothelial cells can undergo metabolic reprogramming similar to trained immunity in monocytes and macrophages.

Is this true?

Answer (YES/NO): NO